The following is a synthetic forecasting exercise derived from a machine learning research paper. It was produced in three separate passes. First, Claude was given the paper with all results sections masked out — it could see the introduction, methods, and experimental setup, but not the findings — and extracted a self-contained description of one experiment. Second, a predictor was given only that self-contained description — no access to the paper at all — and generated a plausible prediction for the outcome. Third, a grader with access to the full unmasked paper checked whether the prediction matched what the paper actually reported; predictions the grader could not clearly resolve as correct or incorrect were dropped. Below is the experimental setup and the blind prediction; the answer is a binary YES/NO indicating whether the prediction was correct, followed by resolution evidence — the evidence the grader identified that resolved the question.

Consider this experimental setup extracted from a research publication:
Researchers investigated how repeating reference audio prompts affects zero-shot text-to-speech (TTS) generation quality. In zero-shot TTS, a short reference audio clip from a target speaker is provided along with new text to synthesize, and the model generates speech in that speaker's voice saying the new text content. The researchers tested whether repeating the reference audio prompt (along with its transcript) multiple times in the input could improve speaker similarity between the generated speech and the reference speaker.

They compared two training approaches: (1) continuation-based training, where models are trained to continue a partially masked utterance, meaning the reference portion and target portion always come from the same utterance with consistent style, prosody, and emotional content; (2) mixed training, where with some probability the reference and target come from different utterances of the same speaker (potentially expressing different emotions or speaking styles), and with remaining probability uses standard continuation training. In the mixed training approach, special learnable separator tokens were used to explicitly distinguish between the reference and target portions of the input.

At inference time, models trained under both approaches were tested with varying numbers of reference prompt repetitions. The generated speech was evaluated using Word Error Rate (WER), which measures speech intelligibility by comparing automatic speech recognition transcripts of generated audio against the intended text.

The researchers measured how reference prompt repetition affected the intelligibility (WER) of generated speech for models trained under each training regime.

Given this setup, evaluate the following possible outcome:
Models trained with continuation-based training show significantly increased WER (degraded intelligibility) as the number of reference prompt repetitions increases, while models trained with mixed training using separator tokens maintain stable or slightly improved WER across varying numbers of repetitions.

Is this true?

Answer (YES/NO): NO